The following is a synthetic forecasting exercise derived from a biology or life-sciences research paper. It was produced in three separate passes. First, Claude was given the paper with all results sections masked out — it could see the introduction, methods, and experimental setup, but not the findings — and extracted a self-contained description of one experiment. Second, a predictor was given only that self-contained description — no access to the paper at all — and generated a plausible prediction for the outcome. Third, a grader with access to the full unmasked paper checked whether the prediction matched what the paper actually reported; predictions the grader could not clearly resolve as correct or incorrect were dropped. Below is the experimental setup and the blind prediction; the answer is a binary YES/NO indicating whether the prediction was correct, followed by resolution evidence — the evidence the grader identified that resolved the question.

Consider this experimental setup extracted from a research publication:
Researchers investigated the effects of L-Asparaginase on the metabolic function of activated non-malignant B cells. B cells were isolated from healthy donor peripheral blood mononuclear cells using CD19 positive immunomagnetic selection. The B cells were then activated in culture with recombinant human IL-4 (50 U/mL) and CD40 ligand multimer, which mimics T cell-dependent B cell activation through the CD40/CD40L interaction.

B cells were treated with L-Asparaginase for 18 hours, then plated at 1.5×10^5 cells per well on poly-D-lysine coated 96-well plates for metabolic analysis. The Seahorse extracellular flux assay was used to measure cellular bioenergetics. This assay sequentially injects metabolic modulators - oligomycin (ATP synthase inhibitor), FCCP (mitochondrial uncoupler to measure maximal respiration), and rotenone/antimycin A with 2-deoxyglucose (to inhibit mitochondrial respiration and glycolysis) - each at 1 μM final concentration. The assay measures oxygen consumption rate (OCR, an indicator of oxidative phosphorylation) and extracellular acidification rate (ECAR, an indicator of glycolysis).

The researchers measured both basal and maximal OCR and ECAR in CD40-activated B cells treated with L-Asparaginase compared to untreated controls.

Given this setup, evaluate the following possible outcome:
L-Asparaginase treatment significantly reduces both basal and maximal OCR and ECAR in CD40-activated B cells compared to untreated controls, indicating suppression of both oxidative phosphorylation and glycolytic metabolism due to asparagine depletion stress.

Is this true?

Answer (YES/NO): YES